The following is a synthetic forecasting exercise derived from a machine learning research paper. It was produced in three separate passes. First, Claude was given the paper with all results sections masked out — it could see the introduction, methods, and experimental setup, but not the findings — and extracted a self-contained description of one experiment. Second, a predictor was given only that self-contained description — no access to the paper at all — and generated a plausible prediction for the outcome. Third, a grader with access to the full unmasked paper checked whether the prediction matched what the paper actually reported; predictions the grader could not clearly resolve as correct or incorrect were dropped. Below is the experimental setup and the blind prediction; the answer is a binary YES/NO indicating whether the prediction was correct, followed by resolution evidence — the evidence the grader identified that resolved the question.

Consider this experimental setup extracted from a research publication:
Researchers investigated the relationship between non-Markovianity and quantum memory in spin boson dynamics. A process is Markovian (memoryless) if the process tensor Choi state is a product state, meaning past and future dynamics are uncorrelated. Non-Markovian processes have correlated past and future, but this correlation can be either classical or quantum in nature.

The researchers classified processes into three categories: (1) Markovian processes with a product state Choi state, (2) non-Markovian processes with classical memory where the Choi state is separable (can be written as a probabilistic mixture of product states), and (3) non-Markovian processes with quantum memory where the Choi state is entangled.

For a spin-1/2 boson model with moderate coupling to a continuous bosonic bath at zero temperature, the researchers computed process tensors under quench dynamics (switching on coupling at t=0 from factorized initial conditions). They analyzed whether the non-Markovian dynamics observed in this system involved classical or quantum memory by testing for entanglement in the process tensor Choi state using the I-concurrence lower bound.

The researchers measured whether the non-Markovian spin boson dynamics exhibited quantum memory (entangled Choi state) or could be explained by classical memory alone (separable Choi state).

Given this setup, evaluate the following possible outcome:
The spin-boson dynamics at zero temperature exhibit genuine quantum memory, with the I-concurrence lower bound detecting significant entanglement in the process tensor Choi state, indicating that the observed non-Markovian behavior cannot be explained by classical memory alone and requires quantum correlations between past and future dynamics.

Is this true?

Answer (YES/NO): YES